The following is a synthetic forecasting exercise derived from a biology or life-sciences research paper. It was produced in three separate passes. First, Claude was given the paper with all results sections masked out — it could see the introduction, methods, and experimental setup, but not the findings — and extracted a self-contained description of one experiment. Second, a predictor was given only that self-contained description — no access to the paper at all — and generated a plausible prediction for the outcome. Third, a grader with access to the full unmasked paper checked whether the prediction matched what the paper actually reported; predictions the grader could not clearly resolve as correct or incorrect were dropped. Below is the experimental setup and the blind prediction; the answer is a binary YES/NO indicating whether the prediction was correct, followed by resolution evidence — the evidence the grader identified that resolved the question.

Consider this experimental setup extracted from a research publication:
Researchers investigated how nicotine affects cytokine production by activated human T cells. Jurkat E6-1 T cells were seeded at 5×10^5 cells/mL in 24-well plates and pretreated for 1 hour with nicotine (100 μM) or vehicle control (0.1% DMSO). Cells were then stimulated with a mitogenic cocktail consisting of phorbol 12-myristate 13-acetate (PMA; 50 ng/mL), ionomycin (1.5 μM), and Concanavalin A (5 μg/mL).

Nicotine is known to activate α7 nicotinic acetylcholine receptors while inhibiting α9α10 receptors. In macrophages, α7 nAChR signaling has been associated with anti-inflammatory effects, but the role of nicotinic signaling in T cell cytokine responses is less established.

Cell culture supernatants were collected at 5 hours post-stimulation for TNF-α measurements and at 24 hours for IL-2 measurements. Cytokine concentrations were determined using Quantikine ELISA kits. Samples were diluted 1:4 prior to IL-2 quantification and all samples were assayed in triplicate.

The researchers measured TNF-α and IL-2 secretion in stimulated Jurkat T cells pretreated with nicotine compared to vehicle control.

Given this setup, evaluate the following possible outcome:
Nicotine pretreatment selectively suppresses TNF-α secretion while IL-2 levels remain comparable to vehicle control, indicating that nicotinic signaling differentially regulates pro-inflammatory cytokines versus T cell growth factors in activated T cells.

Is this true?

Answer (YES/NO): NO